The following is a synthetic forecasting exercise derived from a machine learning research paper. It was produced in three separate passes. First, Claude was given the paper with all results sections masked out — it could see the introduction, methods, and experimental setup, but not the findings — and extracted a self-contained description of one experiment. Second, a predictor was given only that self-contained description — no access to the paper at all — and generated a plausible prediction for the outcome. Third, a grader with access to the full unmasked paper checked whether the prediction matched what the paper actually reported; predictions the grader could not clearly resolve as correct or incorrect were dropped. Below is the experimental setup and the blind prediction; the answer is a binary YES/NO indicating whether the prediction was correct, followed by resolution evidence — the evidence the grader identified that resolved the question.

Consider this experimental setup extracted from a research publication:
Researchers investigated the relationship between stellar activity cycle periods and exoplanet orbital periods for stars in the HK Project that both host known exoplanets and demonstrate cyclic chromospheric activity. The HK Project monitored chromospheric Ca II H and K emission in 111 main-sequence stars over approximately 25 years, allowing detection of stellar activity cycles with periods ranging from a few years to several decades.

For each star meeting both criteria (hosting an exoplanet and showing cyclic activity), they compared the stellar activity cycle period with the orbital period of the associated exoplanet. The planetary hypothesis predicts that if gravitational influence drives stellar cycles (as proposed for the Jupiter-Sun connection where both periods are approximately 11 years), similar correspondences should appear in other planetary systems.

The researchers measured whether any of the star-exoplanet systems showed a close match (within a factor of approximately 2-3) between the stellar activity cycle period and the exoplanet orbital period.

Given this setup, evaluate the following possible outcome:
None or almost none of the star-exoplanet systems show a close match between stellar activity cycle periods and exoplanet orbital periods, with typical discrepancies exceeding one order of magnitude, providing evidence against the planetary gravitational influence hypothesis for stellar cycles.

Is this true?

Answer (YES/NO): YES